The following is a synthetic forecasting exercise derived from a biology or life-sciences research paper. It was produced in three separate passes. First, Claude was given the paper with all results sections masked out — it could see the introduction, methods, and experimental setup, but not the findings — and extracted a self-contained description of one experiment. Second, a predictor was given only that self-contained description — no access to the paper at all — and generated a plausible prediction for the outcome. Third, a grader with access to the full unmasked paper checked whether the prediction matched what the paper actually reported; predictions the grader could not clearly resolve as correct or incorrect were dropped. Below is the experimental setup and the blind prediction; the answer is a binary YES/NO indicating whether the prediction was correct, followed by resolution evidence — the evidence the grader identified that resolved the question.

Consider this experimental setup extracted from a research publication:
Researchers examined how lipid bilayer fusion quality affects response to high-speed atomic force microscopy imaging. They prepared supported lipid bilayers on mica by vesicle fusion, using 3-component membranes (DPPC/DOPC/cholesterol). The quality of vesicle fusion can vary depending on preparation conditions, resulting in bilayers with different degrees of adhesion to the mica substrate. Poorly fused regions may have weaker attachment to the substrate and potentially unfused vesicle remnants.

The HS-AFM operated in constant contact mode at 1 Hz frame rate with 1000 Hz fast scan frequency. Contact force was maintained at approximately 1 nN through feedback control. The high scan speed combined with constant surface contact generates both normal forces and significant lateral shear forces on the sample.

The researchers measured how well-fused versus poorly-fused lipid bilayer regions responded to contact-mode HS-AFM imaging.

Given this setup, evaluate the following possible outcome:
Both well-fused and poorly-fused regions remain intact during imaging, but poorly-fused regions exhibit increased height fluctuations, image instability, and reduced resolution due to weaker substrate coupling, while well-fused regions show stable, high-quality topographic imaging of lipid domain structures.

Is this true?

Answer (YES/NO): NO